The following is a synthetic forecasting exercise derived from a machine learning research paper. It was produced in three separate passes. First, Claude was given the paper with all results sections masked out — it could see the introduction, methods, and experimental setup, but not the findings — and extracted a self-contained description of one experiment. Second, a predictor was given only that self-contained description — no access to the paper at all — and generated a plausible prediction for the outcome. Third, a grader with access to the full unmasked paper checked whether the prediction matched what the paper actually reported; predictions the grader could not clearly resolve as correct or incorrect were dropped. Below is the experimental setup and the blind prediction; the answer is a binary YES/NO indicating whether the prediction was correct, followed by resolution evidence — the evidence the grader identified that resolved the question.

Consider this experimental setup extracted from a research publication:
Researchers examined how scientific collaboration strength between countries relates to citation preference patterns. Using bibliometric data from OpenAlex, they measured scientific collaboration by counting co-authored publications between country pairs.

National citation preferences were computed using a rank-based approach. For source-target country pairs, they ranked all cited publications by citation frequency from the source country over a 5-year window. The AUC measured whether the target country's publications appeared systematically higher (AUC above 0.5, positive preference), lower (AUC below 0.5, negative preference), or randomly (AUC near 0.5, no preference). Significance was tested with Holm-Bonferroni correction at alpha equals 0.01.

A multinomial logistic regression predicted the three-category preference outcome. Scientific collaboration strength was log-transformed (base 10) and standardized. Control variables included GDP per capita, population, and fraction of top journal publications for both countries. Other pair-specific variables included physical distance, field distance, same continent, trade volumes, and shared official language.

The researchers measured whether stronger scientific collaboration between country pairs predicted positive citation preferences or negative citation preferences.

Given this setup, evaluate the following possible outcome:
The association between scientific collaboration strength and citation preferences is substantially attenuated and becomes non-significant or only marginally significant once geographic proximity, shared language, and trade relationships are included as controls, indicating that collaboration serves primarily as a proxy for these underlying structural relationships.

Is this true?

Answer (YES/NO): NO